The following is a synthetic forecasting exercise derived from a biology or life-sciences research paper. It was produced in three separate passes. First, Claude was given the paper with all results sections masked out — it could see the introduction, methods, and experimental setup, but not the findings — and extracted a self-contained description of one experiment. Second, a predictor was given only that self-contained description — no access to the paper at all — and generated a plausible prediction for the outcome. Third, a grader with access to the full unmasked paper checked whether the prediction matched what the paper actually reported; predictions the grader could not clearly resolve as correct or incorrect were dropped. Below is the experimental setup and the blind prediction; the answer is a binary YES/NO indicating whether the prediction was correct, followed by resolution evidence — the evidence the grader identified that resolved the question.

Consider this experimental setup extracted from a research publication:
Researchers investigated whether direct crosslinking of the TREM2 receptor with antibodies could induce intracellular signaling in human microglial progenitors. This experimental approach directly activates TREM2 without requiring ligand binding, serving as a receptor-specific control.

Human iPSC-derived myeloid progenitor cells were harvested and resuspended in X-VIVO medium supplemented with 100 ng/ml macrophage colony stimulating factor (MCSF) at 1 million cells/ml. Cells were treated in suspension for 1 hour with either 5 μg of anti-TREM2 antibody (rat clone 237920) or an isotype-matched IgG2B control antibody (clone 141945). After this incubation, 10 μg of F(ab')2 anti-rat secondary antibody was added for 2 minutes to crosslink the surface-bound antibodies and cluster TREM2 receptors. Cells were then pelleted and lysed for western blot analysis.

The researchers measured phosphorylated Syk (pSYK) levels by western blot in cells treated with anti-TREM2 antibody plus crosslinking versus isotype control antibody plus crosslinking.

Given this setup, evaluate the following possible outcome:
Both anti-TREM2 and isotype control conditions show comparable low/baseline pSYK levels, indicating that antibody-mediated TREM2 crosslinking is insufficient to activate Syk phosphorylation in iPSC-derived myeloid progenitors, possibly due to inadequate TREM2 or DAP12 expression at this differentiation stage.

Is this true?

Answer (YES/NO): NO